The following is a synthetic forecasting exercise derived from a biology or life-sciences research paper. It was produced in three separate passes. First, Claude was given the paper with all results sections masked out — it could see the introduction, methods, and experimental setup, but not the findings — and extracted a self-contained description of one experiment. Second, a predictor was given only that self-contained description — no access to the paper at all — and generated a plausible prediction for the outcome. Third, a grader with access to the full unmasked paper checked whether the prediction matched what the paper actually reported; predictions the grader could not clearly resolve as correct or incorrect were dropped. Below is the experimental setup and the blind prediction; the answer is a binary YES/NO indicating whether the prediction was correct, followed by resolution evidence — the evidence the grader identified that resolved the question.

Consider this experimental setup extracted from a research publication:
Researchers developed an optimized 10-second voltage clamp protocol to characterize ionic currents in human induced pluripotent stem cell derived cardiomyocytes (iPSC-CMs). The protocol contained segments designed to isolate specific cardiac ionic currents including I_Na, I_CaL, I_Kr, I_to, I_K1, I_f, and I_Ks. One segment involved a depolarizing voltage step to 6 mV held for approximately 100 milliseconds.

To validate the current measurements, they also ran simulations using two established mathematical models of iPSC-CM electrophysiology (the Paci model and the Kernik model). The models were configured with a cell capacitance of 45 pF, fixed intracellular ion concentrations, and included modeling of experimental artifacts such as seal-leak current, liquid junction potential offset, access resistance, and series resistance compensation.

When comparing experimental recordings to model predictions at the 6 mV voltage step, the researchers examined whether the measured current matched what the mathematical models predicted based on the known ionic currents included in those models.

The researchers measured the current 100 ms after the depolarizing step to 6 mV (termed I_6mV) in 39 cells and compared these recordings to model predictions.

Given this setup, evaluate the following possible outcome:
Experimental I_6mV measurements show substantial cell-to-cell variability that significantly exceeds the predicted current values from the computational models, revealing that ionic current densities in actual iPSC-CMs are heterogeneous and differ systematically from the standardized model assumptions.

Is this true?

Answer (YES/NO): YES